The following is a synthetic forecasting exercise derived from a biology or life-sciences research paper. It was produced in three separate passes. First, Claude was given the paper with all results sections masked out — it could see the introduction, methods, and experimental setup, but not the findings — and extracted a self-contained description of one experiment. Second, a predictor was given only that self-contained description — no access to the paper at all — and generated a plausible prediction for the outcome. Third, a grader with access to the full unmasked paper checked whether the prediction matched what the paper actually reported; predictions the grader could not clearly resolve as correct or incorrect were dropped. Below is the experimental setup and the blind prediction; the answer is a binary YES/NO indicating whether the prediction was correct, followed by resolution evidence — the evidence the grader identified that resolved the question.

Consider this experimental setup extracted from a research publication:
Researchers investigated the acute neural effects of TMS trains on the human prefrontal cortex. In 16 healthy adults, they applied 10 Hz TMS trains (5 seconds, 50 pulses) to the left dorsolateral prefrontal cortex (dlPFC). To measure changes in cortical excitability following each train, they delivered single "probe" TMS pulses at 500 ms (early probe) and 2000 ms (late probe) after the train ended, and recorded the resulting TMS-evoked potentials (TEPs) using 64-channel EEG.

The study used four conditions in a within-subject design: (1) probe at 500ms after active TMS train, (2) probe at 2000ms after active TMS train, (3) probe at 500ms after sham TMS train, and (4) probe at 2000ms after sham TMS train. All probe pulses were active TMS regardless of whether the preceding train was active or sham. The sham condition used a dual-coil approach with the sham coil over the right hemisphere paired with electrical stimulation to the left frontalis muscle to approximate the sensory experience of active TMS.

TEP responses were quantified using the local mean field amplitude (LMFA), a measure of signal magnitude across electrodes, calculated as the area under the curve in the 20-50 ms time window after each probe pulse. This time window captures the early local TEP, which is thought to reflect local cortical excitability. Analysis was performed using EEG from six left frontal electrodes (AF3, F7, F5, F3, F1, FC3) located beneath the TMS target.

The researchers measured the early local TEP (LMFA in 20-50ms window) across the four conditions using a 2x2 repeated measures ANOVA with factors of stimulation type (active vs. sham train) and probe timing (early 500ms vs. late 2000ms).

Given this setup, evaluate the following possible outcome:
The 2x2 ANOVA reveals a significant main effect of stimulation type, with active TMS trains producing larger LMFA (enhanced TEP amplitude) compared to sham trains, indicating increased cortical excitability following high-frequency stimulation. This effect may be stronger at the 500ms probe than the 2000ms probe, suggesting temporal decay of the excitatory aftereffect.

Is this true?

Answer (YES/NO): NO